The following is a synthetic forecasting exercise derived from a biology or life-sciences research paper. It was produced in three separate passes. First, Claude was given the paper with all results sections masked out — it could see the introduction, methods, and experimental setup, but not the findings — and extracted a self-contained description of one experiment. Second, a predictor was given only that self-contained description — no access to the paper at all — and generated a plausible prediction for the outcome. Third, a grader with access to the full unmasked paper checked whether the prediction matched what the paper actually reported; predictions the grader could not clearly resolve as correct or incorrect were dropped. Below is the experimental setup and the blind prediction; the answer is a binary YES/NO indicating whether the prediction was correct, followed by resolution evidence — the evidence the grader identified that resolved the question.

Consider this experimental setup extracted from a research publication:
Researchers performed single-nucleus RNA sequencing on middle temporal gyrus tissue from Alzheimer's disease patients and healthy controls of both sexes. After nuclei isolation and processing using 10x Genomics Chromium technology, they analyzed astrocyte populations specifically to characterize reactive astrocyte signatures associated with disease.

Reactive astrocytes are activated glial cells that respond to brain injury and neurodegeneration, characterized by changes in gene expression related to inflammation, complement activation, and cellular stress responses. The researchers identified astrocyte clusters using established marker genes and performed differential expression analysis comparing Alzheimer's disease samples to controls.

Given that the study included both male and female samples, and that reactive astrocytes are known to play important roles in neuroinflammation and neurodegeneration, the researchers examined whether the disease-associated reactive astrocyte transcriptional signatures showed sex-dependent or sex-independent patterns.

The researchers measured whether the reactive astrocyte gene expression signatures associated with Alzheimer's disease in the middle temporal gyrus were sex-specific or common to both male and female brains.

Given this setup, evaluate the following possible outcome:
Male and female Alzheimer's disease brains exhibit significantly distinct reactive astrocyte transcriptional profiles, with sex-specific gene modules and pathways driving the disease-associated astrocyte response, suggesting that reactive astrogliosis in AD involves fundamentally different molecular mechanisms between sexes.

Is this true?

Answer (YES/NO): NO